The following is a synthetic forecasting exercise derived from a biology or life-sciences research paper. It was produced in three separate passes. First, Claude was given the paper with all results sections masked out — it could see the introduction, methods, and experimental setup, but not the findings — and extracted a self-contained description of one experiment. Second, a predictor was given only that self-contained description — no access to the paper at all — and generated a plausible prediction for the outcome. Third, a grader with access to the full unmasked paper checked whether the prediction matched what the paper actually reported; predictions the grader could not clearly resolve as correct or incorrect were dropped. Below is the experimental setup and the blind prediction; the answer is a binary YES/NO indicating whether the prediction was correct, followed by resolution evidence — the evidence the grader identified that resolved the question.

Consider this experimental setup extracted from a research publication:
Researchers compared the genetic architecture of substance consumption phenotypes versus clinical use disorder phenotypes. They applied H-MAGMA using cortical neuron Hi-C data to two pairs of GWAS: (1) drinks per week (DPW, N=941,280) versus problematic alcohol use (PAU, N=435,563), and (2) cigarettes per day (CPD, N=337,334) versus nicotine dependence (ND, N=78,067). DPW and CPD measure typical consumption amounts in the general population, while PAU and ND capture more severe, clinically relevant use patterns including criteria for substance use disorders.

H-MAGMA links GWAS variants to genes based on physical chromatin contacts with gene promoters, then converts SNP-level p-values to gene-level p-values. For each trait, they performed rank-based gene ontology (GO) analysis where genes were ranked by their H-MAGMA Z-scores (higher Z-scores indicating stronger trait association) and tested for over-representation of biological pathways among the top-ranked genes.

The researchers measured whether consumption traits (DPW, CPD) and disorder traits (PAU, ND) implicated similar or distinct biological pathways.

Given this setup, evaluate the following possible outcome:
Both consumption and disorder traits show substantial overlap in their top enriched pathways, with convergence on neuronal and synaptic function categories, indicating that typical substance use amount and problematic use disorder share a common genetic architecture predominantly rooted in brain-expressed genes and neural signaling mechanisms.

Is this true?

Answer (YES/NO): NO